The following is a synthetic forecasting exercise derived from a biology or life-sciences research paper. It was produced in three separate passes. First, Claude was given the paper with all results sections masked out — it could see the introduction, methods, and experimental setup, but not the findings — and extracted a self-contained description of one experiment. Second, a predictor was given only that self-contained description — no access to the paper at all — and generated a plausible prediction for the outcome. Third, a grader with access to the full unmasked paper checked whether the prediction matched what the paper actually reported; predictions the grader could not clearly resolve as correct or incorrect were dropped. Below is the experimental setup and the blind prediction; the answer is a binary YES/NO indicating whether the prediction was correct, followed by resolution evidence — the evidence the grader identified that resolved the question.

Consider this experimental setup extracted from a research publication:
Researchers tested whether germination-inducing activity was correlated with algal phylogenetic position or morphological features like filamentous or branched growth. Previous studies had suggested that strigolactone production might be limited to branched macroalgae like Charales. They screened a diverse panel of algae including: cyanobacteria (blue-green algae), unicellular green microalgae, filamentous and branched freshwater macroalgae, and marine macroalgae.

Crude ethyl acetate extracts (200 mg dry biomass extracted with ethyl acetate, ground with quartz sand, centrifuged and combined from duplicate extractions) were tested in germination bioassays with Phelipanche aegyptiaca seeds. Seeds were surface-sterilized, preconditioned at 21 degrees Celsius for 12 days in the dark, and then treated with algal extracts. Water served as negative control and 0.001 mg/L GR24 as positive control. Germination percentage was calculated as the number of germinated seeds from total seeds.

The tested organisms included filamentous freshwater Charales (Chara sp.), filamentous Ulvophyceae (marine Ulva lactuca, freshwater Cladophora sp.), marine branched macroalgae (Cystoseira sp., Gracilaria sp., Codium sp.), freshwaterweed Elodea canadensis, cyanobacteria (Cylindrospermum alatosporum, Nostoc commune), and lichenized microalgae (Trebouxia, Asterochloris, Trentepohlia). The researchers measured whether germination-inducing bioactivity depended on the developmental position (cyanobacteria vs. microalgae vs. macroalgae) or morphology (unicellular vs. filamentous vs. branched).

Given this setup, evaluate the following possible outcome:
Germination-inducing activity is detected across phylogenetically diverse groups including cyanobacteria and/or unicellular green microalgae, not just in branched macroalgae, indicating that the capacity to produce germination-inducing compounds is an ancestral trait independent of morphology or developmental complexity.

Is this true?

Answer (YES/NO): YES